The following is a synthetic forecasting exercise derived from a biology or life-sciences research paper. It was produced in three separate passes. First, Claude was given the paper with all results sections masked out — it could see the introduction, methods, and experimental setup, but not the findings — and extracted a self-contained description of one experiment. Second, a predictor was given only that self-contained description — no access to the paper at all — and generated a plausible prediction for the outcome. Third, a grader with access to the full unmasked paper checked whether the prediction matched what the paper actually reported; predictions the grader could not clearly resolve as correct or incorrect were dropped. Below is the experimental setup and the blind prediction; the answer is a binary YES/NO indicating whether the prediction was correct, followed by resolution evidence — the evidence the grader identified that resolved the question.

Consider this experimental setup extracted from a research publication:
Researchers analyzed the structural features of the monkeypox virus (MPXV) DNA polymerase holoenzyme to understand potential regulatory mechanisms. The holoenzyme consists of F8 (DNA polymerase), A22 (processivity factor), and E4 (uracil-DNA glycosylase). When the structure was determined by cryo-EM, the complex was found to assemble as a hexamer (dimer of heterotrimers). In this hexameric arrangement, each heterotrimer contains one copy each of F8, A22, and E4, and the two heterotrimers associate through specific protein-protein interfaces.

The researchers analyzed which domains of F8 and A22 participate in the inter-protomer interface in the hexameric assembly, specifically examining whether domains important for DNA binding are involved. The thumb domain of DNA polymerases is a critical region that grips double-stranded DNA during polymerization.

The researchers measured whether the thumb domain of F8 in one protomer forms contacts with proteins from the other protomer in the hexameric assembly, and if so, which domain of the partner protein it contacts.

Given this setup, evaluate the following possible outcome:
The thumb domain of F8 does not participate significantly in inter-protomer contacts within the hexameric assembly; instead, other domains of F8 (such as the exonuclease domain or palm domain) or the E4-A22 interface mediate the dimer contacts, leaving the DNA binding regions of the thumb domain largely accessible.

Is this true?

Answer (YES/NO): NO